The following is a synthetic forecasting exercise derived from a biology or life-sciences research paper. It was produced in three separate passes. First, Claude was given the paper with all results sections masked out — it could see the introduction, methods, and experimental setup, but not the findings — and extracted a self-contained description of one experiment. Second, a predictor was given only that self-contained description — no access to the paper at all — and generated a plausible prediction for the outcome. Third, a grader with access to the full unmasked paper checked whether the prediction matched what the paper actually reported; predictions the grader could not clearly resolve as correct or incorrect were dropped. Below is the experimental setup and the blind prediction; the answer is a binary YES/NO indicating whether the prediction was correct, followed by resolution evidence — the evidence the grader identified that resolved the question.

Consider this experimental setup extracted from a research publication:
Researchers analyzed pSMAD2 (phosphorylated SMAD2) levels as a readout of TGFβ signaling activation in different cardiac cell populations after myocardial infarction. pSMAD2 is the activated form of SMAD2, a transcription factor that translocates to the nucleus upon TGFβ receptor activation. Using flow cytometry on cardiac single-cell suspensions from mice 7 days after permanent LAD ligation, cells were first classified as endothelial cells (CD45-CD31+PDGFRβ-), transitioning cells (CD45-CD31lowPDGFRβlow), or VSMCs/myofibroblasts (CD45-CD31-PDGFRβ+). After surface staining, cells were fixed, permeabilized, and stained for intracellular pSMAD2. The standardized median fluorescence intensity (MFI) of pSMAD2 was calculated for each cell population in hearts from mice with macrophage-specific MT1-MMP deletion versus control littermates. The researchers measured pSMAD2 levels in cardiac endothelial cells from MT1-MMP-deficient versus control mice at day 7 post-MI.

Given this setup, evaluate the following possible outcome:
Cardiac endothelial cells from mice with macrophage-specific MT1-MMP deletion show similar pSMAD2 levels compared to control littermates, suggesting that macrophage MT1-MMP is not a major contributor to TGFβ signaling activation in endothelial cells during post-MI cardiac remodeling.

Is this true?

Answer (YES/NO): NO